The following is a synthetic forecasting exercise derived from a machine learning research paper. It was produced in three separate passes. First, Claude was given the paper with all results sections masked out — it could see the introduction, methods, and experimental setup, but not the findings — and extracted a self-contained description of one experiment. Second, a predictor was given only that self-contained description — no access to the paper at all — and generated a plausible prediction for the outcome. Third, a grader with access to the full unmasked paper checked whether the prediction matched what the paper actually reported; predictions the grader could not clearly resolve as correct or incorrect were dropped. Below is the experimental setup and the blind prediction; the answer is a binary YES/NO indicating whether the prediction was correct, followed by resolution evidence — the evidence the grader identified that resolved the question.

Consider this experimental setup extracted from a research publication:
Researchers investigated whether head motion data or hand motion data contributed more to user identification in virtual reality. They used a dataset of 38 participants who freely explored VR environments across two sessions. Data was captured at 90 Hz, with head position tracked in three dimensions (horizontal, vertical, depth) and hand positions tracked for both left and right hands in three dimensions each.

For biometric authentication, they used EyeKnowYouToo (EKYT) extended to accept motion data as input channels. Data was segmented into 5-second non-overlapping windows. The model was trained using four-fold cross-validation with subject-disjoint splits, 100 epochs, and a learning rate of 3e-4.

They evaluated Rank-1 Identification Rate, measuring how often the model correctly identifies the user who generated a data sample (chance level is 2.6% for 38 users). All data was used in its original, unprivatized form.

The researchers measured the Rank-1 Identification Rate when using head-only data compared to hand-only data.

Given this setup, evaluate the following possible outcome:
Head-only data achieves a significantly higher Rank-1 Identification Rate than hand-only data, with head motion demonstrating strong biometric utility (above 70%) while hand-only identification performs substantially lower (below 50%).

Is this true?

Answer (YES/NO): NO